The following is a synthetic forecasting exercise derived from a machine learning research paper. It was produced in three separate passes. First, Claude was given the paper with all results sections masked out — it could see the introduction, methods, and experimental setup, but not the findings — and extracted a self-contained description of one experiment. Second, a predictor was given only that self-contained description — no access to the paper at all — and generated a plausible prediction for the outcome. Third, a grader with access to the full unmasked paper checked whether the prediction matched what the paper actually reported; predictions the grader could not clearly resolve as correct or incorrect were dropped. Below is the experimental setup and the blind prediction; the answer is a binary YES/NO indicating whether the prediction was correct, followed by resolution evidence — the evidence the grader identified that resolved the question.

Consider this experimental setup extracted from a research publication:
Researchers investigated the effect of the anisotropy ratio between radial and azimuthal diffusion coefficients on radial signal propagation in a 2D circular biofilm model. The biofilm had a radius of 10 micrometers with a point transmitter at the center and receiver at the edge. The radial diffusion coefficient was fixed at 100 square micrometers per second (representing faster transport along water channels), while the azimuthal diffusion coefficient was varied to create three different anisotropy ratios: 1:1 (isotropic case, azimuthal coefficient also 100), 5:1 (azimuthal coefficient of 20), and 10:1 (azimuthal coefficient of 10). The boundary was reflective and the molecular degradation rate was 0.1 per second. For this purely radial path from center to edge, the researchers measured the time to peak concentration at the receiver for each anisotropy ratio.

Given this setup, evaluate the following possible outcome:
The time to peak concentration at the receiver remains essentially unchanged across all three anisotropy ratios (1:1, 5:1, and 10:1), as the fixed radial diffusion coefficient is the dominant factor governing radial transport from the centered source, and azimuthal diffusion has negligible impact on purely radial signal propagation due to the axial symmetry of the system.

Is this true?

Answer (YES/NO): YES